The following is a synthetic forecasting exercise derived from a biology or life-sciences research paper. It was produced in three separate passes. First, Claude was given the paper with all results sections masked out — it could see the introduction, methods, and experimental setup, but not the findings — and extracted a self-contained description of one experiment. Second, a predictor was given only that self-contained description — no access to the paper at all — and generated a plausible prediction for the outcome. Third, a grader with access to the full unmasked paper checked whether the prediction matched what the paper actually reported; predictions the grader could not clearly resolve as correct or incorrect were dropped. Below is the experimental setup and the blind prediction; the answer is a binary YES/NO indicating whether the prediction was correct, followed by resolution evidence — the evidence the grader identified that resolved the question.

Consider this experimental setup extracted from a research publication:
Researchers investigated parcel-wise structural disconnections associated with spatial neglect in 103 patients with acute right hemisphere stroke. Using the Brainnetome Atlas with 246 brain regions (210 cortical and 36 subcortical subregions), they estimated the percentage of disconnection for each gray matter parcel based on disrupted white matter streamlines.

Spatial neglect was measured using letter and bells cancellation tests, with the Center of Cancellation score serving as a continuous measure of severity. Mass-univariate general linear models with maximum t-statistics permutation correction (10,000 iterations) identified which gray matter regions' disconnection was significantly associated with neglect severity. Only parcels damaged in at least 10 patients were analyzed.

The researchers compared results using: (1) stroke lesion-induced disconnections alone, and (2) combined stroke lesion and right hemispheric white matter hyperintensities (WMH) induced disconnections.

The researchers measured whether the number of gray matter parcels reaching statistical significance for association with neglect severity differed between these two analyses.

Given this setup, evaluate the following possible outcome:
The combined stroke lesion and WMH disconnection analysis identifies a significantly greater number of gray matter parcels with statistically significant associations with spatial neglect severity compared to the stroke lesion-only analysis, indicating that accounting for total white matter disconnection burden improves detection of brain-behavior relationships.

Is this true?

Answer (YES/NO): NO